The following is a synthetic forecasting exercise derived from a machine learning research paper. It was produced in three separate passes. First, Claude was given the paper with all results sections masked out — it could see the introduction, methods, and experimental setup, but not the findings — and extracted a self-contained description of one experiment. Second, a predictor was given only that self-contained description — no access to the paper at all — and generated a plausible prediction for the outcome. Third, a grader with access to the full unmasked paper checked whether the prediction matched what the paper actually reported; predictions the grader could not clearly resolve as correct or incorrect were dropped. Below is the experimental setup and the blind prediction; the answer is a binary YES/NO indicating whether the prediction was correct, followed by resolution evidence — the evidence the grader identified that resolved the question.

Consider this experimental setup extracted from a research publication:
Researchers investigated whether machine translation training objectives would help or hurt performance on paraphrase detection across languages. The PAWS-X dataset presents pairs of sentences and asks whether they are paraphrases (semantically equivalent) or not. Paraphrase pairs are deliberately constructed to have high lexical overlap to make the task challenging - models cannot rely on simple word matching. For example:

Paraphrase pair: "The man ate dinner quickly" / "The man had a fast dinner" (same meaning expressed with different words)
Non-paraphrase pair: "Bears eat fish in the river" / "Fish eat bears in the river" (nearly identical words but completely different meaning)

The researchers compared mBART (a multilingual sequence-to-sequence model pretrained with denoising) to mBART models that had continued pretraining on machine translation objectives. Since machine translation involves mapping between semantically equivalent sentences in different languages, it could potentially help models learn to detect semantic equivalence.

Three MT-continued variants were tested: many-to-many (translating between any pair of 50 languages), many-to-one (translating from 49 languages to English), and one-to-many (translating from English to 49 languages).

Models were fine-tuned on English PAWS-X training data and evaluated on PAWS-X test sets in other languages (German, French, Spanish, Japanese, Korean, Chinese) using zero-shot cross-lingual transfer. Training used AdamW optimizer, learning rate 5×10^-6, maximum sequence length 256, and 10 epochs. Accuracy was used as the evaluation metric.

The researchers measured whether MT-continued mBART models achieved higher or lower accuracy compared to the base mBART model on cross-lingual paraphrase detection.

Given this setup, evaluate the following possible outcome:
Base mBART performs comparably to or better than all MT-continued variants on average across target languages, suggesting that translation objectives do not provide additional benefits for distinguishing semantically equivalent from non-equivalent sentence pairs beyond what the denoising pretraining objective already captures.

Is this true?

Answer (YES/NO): YES